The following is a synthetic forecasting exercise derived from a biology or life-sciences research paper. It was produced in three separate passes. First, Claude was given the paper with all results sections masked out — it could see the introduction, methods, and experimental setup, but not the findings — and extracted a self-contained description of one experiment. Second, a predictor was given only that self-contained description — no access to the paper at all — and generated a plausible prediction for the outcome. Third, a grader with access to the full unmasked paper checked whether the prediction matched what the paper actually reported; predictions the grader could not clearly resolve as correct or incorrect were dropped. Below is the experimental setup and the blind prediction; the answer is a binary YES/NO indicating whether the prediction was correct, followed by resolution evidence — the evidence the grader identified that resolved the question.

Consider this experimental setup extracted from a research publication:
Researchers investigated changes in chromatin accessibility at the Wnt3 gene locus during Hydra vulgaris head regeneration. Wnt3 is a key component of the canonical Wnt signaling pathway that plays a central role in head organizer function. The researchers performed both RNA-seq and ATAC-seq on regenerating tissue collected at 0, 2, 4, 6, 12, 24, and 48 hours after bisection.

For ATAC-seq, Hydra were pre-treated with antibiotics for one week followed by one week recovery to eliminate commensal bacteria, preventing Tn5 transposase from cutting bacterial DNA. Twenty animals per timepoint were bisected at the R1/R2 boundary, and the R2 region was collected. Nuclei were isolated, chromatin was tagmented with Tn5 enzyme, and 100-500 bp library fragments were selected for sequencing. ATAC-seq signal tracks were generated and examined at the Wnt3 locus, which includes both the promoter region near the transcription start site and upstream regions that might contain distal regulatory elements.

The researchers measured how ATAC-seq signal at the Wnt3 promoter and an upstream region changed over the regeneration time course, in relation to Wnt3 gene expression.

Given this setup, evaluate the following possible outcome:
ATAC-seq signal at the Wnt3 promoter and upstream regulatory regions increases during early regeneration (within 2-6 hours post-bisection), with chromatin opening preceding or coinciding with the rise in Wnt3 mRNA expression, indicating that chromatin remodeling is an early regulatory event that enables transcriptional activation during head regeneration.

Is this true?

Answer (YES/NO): YES